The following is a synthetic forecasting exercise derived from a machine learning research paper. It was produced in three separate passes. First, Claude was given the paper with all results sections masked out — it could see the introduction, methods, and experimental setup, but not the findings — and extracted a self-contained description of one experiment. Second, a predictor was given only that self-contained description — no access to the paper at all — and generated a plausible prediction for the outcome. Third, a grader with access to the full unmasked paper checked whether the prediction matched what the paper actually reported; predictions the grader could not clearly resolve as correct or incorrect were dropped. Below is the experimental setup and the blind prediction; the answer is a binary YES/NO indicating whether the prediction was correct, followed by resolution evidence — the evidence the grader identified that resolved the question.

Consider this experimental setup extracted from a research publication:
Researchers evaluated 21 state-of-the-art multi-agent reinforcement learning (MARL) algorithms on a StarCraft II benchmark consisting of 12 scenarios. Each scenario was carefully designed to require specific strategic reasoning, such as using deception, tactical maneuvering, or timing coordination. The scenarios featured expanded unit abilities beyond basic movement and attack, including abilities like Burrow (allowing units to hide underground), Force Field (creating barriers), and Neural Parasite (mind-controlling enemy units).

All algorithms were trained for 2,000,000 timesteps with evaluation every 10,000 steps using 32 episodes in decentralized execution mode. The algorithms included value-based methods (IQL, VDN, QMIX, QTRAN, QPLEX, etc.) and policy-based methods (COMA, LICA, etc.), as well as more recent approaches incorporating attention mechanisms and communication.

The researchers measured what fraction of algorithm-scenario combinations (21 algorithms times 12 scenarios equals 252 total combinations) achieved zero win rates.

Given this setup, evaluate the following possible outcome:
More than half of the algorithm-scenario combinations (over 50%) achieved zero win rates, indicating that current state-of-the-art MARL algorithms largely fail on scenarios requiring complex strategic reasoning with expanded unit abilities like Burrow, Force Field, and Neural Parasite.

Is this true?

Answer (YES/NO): YES